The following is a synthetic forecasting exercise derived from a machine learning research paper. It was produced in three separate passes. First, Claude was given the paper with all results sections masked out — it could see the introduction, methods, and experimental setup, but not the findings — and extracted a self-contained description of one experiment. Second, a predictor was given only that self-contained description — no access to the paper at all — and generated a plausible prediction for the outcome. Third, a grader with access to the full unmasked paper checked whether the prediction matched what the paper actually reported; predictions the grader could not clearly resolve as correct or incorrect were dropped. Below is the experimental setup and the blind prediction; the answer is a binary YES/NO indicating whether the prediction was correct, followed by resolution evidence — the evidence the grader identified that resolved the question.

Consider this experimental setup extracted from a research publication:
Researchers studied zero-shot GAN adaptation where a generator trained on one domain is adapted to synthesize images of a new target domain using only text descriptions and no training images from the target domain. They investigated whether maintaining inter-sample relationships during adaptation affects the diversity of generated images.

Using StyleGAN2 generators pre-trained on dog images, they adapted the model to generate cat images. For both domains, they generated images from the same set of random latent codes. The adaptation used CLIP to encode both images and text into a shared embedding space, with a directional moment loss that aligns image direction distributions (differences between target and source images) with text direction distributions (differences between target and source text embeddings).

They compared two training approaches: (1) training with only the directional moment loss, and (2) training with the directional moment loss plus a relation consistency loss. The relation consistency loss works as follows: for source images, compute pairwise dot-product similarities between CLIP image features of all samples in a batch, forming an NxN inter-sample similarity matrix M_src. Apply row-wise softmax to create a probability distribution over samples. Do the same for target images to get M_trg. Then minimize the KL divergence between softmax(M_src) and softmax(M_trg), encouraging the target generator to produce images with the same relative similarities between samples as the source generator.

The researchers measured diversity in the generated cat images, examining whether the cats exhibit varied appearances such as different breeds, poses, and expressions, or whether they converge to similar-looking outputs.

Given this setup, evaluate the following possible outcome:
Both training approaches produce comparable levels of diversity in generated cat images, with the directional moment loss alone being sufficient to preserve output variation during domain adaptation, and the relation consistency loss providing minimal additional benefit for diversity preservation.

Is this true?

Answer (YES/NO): NO